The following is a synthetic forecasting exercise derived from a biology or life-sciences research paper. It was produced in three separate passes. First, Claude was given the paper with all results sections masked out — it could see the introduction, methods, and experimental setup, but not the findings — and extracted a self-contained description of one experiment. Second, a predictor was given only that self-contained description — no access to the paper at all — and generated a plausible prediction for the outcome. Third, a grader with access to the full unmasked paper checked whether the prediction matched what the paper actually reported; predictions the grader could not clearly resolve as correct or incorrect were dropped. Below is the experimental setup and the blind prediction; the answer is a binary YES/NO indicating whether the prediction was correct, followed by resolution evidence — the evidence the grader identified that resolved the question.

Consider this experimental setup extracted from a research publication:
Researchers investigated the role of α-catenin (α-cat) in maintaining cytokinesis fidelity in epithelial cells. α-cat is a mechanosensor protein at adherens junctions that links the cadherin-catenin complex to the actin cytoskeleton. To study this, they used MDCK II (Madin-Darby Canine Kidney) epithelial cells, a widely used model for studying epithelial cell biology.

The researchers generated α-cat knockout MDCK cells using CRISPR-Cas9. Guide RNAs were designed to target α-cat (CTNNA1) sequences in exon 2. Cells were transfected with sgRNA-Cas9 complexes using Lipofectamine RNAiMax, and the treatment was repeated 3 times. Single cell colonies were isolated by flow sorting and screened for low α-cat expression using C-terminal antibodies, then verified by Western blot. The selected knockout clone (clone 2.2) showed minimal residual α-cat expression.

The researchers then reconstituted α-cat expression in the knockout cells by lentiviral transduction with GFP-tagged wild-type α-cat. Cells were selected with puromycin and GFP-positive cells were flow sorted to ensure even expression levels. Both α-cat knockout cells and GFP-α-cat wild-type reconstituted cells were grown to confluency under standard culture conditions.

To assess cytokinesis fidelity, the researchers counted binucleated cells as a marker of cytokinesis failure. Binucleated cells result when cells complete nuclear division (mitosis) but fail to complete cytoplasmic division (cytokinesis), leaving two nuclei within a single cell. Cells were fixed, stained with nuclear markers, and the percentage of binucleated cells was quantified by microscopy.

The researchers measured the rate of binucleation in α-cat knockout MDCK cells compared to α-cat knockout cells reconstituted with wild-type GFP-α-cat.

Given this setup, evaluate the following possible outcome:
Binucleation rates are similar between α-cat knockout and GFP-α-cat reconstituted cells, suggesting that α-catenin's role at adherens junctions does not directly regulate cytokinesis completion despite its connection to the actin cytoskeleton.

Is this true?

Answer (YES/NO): NO